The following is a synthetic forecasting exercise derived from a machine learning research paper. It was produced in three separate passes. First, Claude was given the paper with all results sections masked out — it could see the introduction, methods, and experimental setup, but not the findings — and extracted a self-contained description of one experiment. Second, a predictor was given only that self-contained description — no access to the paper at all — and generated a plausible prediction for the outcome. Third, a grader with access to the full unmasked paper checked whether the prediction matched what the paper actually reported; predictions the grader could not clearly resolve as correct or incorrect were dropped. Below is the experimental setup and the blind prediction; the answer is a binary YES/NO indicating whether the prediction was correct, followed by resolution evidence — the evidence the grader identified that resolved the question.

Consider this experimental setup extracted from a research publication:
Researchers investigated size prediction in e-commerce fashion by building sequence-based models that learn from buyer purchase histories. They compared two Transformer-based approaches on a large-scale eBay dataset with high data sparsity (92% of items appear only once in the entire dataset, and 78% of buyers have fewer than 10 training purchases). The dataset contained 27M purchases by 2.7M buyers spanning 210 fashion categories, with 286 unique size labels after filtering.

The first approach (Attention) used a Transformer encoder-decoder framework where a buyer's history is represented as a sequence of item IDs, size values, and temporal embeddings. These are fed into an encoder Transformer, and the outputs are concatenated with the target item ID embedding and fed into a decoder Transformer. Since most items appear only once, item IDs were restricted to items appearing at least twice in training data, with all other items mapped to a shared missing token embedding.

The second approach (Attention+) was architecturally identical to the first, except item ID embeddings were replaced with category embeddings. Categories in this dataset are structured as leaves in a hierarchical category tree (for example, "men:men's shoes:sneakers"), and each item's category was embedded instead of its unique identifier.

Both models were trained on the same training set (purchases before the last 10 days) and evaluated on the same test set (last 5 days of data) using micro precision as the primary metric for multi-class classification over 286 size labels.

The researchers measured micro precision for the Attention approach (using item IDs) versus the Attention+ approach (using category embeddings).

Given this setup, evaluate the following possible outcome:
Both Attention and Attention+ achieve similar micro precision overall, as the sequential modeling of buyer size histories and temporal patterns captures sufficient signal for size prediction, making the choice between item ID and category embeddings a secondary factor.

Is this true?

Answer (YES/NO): NO